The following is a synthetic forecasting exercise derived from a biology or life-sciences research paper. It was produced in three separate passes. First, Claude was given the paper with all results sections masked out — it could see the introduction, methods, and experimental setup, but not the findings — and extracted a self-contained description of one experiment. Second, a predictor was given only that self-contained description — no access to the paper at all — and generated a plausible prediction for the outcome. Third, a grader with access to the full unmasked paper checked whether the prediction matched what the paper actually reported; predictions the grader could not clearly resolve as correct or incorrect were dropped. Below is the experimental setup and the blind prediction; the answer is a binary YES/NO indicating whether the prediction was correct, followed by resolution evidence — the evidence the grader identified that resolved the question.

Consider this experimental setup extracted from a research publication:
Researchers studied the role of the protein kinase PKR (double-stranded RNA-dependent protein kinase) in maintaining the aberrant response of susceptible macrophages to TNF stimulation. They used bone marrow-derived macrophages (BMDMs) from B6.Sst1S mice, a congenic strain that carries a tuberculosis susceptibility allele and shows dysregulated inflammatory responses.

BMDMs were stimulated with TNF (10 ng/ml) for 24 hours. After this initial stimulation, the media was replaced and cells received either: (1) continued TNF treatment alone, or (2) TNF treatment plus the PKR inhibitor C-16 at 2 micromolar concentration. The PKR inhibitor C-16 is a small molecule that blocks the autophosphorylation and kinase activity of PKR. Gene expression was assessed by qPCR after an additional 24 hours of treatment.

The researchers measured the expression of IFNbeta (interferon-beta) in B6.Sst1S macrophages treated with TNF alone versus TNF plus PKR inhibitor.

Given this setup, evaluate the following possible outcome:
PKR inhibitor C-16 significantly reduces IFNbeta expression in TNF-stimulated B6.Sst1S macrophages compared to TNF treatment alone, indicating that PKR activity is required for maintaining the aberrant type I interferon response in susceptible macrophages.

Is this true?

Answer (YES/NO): YES